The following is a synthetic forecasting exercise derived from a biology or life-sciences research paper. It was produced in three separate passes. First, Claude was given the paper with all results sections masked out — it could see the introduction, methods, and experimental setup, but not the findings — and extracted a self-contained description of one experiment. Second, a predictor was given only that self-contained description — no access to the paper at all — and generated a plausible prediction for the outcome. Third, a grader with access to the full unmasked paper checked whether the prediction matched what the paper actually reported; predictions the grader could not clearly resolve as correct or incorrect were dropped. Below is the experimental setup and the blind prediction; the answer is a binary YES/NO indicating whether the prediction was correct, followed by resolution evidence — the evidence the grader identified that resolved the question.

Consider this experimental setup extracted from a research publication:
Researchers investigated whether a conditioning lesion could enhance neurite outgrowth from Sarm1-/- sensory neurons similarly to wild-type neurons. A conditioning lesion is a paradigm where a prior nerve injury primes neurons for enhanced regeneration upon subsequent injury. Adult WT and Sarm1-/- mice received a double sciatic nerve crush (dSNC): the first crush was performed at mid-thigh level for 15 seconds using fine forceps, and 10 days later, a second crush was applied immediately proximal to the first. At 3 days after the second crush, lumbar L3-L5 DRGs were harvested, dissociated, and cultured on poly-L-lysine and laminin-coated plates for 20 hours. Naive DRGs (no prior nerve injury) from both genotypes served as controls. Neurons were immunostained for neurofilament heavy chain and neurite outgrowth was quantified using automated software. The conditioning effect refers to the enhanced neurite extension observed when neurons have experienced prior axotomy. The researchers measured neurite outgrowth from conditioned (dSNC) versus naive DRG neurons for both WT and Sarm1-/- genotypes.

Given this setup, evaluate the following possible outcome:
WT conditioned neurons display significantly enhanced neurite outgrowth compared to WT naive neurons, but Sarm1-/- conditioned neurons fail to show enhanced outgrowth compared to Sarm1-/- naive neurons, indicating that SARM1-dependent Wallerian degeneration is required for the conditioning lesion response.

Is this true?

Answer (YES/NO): NO